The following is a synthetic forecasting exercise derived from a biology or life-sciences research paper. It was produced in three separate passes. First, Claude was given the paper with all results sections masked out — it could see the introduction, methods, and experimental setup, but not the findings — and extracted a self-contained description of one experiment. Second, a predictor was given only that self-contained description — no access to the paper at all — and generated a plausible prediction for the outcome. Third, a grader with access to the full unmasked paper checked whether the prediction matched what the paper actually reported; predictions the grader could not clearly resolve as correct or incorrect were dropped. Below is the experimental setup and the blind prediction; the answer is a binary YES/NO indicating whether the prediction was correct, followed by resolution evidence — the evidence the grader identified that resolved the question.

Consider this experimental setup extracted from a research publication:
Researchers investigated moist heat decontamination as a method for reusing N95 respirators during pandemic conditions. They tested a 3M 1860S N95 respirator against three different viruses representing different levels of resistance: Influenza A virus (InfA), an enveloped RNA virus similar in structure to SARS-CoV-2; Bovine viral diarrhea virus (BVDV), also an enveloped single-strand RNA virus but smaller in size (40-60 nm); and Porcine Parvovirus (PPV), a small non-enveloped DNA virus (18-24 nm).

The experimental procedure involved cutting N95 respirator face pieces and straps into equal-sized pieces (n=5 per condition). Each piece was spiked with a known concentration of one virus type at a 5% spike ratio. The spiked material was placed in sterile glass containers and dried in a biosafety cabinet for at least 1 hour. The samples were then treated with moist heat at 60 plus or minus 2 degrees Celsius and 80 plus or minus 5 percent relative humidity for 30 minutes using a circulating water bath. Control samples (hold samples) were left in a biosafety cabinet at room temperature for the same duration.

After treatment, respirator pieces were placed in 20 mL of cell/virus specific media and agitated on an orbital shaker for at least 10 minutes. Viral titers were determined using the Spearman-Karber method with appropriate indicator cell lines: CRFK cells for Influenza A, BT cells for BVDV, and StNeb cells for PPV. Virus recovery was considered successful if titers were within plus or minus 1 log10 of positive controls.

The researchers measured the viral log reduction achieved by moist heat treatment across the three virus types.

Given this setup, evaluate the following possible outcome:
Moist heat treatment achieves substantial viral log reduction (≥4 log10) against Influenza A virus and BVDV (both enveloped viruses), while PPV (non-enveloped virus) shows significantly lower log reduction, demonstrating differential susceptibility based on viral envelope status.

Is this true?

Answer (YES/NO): NO